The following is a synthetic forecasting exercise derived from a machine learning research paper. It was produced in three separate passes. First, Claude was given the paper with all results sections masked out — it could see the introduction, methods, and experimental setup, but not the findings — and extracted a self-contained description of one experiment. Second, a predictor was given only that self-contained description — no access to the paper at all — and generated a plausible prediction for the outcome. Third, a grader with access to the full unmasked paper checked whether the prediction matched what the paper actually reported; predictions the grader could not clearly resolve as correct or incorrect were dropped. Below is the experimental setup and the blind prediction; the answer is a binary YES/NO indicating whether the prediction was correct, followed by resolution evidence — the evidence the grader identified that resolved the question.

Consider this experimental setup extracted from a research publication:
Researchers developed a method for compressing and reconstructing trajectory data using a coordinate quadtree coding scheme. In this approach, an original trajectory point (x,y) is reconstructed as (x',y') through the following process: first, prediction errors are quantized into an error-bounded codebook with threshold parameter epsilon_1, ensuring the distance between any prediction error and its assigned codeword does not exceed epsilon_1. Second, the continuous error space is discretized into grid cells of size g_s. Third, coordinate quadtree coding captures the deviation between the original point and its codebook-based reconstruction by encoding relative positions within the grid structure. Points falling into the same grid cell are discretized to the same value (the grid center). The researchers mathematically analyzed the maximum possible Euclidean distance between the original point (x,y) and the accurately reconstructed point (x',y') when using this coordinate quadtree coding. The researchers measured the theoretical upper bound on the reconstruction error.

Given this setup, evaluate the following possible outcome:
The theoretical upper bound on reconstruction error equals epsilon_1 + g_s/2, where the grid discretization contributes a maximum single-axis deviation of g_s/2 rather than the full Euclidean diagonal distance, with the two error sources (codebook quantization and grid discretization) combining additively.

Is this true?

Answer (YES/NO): NO